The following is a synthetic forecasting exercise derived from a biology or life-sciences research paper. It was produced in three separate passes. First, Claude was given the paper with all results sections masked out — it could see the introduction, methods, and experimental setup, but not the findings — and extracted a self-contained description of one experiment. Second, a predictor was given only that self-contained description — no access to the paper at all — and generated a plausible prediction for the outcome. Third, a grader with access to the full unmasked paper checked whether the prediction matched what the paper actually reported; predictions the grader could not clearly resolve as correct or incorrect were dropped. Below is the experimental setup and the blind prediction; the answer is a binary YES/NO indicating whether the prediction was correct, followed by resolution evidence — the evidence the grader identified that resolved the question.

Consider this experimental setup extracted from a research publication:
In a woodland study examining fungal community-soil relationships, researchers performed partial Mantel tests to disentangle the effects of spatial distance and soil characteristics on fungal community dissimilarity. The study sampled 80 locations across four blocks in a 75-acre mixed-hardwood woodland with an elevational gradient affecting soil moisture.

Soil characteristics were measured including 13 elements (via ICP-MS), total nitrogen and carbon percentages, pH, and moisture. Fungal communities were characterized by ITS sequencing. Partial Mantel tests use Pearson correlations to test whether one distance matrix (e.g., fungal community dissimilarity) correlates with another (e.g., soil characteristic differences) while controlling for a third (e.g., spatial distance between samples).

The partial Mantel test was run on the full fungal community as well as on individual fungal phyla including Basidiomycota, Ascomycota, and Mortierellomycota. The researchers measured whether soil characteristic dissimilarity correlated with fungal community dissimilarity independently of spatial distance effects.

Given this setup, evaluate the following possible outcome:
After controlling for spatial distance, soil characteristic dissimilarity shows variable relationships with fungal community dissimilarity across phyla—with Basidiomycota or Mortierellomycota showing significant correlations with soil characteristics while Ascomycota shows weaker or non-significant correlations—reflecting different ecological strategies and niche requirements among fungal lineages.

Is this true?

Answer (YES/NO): NO